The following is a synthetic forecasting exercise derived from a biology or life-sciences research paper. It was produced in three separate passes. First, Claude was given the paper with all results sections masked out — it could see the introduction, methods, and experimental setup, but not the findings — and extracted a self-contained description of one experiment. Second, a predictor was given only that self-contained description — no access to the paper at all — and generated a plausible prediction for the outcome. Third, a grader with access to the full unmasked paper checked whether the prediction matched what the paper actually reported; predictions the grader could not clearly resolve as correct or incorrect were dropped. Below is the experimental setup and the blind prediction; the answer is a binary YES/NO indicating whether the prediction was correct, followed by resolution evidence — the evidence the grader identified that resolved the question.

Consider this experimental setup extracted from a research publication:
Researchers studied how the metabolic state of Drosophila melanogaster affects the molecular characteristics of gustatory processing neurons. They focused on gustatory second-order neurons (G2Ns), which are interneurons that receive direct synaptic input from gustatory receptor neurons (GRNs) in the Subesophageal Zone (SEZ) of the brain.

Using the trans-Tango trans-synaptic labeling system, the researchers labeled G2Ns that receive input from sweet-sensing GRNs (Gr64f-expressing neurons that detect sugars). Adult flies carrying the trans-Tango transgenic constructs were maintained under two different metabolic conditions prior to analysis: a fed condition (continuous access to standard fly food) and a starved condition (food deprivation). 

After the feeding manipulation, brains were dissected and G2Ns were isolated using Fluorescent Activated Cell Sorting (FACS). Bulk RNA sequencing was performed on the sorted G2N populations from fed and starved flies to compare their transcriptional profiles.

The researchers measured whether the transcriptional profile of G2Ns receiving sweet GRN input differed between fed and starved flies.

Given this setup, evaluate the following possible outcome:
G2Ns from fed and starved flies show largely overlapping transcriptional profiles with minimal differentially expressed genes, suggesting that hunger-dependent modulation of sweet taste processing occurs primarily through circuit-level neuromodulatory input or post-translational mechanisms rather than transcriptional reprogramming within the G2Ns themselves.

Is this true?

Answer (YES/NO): NO